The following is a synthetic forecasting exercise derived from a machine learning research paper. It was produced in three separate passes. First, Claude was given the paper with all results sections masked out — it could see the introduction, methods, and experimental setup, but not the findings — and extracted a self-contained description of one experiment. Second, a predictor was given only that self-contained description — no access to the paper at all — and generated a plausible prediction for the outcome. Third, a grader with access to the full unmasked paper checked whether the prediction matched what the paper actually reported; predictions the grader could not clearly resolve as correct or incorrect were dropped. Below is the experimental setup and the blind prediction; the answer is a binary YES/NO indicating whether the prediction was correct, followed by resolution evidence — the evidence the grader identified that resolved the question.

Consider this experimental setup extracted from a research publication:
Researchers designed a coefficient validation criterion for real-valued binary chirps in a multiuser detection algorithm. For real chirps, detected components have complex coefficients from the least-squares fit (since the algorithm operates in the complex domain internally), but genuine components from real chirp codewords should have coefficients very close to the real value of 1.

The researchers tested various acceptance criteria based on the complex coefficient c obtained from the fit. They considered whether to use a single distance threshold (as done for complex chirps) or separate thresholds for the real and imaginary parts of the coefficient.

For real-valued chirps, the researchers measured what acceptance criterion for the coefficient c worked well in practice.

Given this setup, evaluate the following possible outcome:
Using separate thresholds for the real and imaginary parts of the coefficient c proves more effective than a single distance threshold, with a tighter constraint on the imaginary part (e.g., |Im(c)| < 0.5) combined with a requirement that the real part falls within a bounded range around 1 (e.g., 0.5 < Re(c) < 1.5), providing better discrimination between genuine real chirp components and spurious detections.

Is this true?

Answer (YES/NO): NO